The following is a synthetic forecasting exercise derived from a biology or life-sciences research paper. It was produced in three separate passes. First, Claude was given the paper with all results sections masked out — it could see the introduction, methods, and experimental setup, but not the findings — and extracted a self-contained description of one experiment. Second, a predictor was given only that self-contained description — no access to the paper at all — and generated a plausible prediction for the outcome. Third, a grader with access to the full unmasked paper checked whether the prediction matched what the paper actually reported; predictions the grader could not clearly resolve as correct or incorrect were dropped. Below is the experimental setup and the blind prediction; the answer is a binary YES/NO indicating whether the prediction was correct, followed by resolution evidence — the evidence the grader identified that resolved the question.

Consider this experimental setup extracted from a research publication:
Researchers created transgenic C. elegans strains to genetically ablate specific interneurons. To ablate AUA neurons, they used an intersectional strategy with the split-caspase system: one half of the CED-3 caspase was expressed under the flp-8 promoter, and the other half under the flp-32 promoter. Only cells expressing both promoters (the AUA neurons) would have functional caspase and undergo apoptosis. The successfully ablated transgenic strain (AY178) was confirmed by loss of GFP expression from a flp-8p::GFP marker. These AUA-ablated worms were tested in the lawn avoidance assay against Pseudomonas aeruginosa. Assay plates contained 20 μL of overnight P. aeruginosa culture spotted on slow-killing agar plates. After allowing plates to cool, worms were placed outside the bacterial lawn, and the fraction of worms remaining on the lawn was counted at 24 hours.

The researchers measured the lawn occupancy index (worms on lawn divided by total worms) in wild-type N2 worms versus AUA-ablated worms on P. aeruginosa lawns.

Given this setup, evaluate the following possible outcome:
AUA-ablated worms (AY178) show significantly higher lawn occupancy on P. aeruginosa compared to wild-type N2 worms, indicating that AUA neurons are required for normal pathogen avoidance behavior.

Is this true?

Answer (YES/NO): YES